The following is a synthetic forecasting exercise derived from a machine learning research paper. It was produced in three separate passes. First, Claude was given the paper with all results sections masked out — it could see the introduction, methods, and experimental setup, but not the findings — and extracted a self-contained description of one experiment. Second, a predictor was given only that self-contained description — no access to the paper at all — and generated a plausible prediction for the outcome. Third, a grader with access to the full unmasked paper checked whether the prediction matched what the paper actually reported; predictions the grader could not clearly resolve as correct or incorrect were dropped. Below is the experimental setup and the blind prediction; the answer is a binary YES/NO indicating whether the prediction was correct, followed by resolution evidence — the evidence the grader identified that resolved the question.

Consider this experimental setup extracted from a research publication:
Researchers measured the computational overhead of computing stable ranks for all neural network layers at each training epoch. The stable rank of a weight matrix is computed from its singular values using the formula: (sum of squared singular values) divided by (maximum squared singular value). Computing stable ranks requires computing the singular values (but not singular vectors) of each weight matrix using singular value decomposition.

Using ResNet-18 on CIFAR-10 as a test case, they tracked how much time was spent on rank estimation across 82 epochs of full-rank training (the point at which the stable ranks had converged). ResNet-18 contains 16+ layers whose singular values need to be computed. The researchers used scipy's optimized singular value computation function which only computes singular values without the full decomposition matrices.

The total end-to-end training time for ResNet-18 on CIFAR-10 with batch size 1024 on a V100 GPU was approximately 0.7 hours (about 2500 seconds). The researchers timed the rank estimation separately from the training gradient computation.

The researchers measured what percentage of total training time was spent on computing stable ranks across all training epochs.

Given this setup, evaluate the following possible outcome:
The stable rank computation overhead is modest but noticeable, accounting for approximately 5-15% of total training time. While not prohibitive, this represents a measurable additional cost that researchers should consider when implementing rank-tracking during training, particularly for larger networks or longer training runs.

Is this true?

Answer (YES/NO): NO